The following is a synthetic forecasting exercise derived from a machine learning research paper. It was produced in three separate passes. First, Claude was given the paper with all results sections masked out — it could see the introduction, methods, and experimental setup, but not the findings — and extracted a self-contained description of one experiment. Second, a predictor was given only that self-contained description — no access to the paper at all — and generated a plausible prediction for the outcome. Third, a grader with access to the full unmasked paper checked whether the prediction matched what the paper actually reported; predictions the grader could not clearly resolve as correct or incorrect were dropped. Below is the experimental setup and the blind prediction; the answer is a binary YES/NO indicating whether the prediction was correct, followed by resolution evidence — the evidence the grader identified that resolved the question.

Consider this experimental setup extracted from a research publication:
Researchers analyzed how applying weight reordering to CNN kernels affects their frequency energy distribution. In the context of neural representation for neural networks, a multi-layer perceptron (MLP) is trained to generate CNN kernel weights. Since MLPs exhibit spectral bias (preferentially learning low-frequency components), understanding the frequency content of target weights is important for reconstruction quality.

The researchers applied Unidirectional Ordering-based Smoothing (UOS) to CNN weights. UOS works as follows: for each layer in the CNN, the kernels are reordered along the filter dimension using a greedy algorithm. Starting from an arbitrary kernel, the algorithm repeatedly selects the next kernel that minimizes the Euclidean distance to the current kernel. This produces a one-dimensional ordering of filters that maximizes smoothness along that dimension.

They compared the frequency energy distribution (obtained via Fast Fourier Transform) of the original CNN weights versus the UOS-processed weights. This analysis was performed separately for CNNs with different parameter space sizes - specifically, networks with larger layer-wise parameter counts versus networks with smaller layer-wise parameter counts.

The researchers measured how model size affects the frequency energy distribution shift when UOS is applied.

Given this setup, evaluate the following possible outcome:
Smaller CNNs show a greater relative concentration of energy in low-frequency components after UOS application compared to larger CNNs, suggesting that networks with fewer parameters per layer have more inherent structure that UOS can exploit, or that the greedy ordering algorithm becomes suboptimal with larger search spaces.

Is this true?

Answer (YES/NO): NO